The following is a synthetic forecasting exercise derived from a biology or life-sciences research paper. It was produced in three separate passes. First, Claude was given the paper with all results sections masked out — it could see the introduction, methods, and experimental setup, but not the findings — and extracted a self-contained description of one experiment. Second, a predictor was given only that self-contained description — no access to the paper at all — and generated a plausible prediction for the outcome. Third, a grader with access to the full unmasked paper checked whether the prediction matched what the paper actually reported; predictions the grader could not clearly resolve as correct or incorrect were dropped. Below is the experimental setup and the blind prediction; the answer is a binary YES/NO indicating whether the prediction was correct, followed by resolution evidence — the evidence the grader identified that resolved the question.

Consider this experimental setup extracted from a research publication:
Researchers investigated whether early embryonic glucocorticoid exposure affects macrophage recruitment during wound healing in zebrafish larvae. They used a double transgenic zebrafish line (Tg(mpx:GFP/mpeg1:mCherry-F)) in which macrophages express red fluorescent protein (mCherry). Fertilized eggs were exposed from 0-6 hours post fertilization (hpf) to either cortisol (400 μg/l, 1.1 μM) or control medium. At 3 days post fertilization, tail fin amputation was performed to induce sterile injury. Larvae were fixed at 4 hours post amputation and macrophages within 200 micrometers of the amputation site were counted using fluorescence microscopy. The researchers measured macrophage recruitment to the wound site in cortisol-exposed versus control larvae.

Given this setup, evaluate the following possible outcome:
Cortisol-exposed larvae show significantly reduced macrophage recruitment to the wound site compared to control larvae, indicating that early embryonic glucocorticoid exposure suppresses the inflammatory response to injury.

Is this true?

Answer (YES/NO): NO